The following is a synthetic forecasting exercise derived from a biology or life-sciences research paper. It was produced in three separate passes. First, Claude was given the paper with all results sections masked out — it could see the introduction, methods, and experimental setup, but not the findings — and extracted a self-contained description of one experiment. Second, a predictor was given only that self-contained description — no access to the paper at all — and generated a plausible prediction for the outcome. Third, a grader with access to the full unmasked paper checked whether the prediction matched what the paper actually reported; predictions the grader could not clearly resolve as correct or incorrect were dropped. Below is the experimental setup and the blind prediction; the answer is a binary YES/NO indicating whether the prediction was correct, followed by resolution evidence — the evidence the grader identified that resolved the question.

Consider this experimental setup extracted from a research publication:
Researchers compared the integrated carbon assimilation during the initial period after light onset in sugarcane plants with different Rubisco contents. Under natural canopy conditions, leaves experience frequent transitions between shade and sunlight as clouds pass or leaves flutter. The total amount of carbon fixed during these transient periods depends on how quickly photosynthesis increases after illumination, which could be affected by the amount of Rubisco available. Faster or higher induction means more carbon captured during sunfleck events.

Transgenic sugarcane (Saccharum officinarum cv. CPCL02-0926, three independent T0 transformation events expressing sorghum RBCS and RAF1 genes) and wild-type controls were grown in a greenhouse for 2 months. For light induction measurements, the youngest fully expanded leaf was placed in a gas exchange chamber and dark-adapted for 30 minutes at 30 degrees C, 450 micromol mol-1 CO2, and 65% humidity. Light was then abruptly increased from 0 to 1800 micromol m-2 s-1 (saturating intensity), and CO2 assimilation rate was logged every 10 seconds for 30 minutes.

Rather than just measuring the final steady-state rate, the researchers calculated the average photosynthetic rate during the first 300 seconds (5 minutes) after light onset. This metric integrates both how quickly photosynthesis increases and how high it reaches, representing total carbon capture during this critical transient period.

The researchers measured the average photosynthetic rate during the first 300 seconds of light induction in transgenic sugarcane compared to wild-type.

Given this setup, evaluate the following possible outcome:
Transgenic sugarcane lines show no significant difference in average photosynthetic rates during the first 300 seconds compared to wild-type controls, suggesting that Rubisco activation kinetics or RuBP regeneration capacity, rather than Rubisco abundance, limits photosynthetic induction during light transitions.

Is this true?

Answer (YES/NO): NO